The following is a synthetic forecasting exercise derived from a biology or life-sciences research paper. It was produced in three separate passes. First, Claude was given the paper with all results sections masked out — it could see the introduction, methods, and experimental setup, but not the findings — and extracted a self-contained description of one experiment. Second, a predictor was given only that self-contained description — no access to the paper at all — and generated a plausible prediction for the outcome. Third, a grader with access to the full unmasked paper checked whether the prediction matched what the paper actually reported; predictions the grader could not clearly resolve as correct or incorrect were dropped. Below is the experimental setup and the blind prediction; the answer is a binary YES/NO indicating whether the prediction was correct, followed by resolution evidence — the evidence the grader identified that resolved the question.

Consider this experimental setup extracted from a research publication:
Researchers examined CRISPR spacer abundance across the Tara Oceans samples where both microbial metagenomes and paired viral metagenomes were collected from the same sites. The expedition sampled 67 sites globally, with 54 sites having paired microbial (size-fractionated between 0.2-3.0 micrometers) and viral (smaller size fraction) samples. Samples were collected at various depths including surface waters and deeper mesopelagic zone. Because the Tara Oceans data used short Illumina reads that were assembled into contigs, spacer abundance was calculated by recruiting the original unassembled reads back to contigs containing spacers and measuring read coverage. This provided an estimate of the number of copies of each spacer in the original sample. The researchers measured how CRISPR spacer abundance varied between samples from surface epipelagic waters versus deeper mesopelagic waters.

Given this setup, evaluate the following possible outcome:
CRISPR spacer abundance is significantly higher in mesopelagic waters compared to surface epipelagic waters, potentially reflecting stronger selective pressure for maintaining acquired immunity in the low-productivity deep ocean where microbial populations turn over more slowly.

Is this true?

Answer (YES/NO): YES